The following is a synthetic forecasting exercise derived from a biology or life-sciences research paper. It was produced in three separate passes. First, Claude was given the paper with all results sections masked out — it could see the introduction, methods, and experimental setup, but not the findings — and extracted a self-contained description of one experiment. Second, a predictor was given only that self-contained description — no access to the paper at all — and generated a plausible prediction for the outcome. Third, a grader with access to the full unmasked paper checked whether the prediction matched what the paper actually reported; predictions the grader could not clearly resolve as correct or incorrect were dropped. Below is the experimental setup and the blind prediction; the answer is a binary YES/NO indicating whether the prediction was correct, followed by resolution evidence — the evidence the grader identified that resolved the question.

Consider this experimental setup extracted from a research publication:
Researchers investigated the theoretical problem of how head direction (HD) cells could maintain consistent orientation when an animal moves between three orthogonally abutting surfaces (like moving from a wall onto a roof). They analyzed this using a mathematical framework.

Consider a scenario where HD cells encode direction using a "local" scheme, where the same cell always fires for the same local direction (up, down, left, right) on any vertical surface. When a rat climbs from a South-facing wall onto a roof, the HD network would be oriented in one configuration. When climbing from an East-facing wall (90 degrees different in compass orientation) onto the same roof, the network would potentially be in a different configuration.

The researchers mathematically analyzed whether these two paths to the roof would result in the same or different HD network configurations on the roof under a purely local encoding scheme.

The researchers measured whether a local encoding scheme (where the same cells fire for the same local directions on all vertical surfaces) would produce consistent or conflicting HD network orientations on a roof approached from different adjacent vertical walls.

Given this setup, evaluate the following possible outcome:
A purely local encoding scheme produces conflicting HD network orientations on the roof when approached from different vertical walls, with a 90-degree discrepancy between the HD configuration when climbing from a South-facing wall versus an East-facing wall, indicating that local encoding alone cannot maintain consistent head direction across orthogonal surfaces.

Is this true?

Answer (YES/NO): YES